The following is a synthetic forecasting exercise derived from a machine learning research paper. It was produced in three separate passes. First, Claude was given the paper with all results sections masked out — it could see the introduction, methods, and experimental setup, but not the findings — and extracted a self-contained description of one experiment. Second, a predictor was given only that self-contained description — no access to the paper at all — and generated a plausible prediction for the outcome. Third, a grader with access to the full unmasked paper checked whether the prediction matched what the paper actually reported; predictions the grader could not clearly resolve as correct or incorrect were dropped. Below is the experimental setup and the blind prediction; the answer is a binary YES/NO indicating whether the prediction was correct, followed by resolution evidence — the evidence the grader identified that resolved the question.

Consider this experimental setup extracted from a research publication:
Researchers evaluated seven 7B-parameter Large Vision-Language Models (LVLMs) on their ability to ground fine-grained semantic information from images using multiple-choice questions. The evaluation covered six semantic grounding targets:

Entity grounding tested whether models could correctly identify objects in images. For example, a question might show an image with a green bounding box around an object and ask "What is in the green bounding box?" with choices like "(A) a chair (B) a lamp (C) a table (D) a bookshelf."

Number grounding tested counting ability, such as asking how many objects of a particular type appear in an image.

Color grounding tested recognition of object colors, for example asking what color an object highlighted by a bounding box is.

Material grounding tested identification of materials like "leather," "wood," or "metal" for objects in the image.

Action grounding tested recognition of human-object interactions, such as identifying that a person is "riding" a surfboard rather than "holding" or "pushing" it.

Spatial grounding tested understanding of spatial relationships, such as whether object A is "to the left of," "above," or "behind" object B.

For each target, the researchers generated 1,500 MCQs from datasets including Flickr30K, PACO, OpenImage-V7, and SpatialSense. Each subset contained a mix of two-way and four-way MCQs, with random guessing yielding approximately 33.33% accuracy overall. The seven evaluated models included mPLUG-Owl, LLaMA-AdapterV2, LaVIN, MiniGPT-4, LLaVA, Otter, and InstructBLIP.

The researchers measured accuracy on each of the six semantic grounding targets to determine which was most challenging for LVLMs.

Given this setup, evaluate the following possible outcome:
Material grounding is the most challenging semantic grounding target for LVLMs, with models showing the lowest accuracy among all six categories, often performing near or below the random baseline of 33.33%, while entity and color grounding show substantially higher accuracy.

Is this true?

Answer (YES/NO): NO